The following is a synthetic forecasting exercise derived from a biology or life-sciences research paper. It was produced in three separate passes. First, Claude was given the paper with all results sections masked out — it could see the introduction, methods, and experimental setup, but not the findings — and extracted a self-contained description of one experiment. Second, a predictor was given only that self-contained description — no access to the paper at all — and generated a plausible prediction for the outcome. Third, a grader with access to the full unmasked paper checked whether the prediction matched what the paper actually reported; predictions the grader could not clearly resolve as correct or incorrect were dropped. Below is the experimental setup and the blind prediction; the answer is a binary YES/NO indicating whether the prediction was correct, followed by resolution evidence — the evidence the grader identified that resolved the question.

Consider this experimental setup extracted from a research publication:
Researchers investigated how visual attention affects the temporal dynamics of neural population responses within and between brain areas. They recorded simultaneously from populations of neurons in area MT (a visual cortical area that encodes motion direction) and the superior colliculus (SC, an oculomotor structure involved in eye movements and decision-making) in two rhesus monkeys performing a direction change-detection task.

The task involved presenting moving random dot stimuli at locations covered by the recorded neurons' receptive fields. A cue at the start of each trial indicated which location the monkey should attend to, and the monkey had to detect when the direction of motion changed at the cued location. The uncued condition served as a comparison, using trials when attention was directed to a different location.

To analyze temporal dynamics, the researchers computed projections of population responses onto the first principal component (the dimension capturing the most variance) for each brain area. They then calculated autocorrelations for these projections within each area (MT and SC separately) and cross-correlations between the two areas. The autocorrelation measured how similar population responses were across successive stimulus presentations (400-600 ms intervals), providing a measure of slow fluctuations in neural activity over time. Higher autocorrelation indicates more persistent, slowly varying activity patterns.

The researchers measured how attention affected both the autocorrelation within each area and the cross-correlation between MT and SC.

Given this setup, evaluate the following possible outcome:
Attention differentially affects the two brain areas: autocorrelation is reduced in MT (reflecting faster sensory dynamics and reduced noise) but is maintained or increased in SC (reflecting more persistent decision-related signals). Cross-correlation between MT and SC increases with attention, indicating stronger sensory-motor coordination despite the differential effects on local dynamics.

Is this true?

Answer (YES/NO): NO